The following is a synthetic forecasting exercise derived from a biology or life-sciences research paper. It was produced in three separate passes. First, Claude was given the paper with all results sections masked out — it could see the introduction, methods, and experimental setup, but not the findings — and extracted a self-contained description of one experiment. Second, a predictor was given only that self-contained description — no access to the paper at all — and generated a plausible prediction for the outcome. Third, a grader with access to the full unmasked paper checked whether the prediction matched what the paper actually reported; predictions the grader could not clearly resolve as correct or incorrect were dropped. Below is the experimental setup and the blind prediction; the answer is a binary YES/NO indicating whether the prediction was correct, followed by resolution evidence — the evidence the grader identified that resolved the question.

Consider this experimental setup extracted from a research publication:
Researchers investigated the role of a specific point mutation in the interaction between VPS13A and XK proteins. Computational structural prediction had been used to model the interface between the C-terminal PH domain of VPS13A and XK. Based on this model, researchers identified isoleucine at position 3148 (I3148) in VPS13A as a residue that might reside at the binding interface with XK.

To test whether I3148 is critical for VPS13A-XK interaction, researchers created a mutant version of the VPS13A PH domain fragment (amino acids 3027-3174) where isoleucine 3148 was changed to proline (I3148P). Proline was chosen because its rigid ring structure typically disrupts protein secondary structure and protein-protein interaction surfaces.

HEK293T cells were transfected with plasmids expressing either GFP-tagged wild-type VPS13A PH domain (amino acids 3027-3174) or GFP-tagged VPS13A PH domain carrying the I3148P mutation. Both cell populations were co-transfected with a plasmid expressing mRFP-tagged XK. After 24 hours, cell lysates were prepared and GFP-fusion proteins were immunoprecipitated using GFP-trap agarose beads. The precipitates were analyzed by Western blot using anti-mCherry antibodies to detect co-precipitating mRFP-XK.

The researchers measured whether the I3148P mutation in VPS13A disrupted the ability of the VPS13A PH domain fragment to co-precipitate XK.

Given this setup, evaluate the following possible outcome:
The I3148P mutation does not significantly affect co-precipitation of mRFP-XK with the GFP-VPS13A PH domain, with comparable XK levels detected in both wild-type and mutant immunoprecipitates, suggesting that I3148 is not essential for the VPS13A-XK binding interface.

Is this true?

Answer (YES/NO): NO